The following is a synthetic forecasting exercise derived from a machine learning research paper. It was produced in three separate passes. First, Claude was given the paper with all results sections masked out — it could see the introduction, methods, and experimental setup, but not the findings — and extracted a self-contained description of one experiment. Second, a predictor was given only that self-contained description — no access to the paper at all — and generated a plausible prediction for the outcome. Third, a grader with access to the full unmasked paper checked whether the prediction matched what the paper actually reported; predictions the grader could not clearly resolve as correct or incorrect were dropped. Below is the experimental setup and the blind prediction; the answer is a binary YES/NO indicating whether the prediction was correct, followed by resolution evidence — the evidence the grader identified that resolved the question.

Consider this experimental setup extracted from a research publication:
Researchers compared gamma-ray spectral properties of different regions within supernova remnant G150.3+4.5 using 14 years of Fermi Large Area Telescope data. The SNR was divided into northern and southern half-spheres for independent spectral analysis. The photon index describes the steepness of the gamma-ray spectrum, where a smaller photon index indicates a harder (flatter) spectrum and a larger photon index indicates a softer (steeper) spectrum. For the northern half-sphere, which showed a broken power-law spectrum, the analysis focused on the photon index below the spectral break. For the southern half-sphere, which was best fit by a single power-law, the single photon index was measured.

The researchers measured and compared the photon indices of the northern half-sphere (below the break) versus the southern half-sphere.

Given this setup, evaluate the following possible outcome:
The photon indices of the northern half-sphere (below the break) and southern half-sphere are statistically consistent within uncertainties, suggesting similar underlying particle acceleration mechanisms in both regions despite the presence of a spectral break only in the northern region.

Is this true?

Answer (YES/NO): NO